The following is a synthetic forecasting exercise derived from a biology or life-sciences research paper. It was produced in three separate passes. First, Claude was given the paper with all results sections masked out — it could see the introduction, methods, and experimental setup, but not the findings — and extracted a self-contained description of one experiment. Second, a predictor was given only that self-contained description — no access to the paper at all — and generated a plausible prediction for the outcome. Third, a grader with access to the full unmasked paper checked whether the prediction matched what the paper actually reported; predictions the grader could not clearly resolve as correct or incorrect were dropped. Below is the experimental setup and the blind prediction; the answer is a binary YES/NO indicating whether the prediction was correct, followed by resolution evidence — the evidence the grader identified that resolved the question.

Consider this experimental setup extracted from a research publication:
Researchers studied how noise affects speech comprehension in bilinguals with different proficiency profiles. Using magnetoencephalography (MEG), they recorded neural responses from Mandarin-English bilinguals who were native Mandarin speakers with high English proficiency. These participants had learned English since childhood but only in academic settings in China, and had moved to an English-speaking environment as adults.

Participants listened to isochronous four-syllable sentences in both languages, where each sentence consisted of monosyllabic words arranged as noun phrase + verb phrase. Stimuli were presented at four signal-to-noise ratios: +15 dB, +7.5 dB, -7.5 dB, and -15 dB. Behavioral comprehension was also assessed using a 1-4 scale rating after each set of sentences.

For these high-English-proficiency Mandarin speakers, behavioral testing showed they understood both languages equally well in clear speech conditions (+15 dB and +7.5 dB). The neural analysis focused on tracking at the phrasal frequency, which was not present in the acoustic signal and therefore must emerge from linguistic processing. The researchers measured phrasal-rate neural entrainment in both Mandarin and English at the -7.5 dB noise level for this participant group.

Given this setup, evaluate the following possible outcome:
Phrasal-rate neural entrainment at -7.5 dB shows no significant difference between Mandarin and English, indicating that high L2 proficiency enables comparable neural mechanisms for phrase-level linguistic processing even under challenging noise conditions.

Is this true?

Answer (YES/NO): NO